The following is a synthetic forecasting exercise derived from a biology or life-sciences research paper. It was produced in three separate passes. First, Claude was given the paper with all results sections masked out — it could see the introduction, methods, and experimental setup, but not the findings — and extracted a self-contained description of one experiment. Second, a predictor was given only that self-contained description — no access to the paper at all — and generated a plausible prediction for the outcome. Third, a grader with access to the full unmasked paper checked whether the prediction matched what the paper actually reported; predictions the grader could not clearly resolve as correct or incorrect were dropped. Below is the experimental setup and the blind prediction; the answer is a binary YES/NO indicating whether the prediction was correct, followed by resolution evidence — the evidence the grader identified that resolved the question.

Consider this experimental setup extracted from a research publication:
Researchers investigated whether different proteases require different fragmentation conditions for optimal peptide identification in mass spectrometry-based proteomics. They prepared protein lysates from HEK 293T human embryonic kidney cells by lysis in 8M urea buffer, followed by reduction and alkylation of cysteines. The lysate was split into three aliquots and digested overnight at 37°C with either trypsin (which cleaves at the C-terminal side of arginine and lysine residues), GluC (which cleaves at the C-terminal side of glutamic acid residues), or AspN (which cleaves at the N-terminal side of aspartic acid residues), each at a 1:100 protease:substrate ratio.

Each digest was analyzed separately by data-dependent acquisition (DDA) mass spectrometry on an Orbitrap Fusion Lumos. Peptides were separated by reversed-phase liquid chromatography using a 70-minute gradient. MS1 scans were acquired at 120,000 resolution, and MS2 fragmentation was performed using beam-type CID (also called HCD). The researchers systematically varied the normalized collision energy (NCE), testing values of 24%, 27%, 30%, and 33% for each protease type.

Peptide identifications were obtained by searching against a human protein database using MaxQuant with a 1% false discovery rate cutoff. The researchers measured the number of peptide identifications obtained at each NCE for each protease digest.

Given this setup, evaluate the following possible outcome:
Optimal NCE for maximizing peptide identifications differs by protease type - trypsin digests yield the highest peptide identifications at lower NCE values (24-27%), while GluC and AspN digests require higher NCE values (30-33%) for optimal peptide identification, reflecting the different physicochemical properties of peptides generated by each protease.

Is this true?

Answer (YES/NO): NO